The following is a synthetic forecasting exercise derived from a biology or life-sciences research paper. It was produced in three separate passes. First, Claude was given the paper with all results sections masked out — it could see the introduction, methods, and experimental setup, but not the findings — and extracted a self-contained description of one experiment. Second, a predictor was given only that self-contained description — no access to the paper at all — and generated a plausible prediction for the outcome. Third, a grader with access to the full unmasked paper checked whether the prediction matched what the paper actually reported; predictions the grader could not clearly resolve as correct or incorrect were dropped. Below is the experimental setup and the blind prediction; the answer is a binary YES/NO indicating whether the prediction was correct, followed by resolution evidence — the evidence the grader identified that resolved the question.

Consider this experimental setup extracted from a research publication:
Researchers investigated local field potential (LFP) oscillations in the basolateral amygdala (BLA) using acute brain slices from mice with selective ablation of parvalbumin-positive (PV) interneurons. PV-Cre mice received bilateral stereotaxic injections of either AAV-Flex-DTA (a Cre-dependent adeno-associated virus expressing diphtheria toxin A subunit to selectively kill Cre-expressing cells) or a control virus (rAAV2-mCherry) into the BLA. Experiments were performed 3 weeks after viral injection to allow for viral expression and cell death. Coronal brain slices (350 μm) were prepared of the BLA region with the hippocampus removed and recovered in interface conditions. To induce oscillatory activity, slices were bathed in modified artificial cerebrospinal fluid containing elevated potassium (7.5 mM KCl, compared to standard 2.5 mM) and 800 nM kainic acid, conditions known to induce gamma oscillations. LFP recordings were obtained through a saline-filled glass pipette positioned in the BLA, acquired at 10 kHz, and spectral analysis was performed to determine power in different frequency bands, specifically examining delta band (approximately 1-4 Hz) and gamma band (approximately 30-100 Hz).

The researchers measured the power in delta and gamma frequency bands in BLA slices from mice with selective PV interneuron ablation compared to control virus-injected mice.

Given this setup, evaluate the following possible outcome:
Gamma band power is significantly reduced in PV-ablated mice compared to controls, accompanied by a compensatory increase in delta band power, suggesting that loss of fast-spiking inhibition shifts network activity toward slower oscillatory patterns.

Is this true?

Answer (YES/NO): NO